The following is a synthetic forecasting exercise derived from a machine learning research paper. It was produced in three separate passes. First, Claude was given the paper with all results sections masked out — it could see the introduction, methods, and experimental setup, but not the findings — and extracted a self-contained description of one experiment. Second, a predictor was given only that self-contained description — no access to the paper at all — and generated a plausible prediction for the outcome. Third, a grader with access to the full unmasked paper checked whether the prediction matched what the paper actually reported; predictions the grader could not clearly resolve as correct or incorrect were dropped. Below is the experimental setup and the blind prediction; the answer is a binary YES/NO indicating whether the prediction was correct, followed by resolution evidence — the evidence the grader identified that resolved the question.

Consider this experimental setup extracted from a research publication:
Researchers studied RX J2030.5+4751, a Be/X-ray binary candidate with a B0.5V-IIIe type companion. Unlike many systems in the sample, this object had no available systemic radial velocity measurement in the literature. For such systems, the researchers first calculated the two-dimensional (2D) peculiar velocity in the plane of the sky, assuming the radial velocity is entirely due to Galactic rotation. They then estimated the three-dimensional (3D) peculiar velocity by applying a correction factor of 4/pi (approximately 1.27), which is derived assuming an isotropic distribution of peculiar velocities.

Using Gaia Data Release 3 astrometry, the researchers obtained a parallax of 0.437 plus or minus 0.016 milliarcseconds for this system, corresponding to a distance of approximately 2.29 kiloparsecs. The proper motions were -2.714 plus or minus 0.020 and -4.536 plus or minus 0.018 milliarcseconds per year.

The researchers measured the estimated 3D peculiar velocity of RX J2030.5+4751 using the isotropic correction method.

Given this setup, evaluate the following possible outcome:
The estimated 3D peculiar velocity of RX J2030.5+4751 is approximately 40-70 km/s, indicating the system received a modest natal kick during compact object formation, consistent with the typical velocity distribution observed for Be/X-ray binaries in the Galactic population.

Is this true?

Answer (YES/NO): NO